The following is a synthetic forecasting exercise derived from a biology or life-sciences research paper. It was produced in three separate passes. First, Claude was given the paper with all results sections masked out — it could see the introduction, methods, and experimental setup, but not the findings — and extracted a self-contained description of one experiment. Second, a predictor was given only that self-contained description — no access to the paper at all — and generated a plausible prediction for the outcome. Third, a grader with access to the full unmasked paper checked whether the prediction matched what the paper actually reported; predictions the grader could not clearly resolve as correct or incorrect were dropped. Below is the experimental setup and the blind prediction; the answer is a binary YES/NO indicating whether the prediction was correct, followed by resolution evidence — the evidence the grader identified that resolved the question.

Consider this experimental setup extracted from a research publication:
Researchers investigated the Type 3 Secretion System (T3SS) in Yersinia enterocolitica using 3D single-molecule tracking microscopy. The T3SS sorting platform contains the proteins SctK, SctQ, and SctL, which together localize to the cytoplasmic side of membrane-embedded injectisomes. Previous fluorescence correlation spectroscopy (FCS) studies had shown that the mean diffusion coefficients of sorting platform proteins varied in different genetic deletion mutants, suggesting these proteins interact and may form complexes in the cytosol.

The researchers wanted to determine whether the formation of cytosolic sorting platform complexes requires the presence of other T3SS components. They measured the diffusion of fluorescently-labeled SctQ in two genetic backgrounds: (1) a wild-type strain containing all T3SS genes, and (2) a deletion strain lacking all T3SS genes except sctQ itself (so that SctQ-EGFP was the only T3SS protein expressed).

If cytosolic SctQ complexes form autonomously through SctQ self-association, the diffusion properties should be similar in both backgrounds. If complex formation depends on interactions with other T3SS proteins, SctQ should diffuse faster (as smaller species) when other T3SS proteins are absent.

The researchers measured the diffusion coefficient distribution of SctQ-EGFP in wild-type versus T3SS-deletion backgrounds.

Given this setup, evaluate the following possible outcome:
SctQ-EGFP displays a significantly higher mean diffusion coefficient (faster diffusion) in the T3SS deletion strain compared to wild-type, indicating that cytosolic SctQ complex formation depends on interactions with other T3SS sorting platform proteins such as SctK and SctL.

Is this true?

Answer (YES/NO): NO